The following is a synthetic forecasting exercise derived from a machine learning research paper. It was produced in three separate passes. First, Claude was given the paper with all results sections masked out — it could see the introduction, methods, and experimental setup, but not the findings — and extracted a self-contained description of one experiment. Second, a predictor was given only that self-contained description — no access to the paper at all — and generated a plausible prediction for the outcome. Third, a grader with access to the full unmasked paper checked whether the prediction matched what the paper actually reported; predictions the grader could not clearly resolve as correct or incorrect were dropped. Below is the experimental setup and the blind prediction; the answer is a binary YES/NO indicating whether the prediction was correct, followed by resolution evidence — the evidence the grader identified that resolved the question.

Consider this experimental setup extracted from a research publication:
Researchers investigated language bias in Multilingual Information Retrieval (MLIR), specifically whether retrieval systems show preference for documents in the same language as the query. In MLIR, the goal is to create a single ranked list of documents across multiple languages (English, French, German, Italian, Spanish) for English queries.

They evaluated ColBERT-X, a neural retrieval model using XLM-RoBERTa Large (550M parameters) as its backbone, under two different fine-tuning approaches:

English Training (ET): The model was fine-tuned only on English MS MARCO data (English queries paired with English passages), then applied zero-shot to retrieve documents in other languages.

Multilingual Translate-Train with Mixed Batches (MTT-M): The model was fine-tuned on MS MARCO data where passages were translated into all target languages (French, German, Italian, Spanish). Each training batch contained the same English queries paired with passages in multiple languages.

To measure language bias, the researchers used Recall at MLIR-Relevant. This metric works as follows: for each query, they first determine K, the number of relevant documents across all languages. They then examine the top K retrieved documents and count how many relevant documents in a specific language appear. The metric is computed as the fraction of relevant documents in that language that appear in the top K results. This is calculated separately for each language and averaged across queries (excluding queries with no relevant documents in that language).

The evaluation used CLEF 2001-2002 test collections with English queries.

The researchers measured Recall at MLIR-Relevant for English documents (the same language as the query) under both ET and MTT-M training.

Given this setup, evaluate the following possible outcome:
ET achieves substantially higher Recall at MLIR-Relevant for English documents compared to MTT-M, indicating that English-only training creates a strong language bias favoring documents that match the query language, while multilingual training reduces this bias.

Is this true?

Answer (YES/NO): YES